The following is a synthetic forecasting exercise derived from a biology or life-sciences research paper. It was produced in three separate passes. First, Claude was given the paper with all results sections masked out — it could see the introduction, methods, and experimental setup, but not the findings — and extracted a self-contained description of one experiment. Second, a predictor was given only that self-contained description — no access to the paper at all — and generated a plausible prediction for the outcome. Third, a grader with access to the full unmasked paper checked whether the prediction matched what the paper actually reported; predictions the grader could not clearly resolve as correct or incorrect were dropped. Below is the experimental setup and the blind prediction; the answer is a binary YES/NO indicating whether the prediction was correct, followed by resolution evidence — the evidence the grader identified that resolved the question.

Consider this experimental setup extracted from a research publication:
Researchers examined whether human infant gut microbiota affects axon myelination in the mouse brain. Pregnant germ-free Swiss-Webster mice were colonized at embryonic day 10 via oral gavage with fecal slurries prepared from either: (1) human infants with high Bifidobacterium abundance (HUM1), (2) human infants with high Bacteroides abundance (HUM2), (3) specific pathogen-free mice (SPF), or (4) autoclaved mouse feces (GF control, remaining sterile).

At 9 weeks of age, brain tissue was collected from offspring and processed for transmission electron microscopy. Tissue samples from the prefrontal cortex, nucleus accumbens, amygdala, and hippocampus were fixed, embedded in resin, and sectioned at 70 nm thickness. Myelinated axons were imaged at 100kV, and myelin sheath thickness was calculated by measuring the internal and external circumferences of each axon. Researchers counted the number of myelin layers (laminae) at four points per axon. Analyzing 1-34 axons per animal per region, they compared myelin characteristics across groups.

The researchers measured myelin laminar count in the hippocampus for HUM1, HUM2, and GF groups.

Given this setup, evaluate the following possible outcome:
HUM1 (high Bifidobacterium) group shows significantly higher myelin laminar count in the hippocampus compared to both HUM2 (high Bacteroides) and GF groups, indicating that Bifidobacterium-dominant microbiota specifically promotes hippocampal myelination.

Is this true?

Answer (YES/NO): NO